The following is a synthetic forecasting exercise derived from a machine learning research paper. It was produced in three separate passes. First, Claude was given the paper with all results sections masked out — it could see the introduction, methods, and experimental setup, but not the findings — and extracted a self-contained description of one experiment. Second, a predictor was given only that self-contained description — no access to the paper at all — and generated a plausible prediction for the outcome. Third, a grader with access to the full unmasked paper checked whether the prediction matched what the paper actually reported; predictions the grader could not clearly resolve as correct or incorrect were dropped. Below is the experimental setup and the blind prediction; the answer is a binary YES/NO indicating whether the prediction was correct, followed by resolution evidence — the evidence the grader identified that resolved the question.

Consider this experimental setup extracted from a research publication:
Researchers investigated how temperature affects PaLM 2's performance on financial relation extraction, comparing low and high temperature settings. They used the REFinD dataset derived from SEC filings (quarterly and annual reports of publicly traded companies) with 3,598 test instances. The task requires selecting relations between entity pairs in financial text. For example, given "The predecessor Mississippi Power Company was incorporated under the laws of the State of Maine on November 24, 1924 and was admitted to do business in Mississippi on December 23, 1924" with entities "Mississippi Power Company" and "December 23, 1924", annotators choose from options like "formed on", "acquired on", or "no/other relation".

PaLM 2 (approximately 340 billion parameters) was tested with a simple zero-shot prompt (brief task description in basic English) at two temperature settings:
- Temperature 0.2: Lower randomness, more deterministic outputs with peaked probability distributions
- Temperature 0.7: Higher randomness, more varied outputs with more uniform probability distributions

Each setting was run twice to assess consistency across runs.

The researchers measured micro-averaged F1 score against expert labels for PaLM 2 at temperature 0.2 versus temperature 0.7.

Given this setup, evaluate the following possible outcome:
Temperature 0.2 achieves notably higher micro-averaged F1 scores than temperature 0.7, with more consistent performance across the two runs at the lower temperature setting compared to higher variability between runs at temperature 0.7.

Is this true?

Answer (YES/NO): NO